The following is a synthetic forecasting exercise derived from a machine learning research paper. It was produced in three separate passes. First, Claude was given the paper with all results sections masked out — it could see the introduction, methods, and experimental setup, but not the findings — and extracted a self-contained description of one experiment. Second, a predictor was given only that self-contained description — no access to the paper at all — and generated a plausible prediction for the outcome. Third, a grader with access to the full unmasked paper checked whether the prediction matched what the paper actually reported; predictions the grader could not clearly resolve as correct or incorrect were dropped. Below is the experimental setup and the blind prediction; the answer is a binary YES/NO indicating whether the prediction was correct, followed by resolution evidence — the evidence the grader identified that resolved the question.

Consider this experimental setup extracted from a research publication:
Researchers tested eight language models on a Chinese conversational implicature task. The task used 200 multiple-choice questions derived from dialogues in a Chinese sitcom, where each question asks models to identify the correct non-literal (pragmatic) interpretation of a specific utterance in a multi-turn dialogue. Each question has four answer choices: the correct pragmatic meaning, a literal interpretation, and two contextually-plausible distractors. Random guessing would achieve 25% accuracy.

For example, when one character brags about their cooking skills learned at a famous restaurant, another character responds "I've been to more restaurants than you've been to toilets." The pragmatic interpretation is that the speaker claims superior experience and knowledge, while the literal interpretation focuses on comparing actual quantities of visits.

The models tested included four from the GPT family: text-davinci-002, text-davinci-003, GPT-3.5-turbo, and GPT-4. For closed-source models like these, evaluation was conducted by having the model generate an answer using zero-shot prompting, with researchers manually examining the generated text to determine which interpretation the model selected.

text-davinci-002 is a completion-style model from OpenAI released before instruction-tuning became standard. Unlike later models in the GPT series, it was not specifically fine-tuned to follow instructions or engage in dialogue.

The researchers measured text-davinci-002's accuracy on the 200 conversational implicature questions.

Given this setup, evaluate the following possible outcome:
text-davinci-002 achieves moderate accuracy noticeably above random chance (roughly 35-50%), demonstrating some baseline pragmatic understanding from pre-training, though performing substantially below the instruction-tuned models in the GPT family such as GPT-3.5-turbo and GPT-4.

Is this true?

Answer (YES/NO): NO